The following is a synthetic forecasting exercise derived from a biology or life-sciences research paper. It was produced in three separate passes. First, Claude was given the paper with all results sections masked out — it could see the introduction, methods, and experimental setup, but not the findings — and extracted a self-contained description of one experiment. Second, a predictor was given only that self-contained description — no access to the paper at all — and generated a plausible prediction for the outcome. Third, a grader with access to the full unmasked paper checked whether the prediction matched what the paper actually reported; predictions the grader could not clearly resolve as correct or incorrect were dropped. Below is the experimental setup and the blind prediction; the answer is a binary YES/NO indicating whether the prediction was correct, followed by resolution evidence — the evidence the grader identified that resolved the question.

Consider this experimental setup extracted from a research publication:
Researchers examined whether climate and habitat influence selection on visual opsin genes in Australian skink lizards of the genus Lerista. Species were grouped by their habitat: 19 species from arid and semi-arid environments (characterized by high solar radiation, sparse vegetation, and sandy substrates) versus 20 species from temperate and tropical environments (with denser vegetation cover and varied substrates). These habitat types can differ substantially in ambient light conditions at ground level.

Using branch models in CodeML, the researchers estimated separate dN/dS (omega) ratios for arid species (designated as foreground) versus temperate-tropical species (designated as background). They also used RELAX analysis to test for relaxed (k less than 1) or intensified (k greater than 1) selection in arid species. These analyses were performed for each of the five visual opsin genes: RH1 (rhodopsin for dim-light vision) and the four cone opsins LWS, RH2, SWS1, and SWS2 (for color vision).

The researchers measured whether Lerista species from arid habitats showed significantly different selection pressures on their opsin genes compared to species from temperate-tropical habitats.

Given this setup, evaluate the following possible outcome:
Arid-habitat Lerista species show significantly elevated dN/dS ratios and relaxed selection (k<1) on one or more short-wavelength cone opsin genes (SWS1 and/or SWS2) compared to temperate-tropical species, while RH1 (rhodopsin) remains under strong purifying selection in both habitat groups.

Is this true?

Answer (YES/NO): NO